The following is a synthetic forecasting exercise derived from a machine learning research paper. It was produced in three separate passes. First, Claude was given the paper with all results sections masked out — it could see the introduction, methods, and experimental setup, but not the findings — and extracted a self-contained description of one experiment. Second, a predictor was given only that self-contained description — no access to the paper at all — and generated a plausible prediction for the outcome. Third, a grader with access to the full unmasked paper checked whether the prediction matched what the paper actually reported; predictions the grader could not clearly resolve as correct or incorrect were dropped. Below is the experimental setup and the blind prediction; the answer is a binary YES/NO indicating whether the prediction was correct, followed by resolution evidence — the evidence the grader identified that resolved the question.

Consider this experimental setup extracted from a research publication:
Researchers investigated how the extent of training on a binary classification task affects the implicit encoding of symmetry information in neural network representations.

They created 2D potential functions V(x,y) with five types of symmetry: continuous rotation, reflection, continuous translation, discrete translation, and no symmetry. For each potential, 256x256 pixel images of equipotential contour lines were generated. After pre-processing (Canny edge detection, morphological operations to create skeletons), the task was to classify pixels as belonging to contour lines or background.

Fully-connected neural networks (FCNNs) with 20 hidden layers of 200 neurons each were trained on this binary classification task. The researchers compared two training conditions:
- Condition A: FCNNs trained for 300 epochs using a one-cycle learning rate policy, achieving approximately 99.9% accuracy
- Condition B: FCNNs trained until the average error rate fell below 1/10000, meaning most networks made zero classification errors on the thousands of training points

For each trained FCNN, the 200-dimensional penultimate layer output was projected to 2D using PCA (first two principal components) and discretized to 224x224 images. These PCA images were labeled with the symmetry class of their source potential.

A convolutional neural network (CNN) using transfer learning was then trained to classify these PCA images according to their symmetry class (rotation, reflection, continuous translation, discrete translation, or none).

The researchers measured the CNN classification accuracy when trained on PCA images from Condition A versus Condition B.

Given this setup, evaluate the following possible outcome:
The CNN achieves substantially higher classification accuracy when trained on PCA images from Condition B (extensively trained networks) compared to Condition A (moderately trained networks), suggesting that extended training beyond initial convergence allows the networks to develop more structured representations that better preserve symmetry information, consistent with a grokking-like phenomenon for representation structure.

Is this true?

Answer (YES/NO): NO